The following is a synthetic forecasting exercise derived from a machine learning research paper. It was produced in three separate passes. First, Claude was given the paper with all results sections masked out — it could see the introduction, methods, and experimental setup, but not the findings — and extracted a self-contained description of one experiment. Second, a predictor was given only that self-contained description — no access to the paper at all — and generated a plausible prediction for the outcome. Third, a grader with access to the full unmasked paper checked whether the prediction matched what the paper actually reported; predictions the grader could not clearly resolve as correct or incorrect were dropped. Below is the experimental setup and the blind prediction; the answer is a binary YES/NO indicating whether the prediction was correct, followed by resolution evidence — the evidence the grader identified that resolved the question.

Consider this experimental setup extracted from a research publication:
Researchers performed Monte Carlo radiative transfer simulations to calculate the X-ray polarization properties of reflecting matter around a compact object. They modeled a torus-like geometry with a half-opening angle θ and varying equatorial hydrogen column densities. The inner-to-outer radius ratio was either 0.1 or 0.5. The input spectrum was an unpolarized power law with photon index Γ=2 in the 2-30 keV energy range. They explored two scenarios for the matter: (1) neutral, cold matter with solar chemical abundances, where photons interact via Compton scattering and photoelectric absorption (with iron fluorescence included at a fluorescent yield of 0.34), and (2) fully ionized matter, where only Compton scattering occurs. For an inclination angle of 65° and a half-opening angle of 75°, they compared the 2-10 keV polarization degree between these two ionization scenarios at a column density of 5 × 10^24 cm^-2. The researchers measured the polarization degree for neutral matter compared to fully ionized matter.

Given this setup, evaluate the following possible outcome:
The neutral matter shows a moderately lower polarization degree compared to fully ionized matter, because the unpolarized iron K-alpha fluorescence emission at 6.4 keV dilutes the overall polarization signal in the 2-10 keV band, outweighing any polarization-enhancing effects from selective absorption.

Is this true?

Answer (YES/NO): NO